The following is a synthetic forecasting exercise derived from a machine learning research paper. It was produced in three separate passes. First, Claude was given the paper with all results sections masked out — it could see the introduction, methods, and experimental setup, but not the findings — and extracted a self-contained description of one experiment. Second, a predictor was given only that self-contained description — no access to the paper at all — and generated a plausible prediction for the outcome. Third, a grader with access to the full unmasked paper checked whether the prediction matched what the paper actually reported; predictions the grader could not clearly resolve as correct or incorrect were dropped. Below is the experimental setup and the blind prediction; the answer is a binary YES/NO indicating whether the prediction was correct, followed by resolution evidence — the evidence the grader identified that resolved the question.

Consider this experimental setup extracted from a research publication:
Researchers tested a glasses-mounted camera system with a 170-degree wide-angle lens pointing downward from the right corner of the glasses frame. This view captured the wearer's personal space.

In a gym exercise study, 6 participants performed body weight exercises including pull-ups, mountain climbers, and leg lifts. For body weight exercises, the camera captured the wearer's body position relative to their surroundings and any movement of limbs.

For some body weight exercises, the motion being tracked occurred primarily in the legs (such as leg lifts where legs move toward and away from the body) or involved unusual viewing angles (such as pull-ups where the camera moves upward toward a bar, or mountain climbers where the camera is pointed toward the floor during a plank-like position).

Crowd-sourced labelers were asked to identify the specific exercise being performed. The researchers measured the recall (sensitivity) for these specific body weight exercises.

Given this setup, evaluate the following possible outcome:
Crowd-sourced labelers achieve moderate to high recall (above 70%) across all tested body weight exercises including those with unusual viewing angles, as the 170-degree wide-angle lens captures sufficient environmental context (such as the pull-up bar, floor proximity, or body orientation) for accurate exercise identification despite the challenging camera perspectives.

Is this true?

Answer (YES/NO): NO